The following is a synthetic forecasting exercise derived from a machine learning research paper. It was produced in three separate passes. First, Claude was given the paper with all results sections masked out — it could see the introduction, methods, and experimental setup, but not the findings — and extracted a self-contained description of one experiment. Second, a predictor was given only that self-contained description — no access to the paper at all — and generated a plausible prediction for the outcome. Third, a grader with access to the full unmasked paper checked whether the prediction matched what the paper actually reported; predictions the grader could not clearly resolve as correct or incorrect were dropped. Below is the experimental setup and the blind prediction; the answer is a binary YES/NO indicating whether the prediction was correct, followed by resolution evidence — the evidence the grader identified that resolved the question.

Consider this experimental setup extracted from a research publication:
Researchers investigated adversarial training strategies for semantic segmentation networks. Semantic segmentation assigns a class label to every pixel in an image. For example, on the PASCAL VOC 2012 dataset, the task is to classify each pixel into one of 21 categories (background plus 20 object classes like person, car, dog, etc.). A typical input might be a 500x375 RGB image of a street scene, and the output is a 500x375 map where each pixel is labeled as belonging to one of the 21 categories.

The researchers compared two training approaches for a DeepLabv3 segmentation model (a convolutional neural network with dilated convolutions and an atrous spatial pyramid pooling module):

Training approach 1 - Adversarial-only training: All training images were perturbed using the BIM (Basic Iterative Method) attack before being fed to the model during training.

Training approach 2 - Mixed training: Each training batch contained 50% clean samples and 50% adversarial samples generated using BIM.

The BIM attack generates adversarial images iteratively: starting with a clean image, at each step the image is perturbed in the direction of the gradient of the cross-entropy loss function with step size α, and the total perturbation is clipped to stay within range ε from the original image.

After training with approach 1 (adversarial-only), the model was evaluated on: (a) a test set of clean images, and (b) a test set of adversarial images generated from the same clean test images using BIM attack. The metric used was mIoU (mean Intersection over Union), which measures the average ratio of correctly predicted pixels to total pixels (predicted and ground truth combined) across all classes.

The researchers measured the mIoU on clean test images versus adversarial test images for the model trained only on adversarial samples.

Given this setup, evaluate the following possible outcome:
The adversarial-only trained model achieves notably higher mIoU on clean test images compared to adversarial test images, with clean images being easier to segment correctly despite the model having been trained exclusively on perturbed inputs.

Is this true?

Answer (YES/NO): NO